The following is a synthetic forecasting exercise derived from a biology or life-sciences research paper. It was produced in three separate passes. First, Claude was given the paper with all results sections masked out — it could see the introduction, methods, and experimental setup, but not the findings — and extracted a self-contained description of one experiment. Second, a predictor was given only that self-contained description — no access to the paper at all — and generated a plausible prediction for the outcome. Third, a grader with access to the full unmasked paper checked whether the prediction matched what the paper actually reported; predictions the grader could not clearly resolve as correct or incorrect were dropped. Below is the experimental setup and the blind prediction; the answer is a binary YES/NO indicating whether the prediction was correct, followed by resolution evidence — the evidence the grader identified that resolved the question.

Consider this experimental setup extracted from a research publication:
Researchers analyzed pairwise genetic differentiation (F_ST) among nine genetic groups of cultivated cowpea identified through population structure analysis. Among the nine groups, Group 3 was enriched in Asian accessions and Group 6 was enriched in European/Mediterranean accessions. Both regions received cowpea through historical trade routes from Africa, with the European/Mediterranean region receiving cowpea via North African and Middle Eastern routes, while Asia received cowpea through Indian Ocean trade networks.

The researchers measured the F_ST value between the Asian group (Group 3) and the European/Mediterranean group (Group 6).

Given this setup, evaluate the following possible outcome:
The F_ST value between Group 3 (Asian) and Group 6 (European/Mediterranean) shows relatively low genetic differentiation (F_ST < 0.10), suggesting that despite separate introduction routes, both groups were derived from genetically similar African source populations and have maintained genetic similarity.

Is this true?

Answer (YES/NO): NO